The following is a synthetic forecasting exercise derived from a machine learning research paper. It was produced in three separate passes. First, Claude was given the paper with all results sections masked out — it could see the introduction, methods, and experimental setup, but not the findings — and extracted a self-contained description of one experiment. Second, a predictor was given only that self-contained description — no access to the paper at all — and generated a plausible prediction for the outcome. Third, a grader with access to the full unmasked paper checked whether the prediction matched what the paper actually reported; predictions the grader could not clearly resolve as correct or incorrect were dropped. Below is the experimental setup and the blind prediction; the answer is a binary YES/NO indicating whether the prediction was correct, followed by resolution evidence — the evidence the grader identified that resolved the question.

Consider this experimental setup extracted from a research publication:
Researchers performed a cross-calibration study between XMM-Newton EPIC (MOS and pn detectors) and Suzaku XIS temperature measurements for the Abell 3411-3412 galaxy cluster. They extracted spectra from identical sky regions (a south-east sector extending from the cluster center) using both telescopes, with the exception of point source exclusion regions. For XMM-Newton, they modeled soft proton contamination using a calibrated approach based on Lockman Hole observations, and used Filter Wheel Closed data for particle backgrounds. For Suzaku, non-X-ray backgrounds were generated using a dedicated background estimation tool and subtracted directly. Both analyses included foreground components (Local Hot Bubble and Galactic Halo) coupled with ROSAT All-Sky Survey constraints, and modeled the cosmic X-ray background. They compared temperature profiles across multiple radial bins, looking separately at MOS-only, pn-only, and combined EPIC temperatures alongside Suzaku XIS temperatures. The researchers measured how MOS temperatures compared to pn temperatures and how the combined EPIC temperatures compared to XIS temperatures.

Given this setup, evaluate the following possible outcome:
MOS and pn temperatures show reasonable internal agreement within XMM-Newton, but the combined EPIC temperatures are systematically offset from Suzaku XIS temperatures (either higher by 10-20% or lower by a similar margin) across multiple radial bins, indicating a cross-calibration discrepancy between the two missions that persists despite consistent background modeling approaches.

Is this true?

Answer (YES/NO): NO